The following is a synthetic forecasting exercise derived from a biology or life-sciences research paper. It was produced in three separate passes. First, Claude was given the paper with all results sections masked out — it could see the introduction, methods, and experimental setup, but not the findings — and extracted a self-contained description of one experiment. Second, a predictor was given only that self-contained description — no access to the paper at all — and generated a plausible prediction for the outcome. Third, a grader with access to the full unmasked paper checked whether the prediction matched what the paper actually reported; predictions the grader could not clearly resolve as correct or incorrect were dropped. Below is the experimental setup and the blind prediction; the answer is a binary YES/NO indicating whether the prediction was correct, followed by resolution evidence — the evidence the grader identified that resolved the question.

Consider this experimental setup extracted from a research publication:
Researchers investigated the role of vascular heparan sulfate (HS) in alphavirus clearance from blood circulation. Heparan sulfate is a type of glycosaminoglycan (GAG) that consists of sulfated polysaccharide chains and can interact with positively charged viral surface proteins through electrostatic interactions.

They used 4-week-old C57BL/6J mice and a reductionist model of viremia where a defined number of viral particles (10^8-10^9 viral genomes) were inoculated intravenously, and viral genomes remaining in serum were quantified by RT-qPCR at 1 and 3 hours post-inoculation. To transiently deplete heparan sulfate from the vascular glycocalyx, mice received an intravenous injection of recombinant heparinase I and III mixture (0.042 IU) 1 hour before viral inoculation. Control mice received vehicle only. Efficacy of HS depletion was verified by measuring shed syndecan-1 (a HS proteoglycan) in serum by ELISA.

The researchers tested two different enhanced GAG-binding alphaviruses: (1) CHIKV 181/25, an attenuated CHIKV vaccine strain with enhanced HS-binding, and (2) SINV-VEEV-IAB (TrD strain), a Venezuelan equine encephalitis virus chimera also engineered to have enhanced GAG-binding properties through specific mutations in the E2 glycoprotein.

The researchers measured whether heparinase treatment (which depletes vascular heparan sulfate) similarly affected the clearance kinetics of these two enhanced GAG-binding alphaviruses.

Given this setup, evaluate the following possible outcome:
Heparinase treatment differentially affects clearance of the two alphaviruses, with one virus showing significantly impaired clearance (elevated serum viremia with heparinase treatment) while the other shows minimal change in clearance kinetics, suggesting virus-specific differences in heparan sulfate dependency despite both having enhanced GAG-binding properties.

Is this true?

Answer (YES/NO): NO